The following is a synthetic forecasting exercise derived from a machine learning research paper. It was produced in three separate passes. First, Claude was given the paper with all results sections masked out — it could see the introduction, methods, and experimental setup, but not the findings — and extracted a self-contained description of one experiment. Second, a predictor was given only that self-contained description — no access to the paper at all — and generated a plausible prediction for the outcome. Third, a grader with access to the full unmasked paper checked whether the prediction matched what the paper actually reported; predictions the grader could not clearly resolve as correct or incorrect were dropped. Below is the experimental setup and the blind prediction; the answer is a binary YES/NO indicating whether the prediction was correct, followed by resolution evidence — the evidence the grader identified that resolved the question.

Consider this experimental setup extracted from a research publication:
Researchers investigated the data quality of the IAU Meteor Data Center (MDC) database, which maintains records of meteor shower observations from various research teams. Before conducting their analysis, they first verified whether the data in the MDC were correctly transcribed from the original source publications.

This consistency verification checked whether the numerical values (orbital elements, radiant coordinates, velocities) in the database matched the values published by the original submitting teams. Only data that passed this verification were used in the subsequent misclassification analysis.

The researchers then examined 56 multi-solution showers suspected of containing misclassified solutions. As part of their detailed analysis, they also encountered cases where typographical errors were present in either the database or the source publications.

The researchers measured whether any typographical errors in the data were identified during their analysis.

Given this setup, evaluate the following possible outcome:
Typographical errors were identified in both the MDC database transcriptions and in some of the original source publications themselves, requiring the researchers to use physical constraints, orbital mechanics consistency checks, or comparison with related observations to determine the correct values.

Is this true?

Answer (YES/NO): YES